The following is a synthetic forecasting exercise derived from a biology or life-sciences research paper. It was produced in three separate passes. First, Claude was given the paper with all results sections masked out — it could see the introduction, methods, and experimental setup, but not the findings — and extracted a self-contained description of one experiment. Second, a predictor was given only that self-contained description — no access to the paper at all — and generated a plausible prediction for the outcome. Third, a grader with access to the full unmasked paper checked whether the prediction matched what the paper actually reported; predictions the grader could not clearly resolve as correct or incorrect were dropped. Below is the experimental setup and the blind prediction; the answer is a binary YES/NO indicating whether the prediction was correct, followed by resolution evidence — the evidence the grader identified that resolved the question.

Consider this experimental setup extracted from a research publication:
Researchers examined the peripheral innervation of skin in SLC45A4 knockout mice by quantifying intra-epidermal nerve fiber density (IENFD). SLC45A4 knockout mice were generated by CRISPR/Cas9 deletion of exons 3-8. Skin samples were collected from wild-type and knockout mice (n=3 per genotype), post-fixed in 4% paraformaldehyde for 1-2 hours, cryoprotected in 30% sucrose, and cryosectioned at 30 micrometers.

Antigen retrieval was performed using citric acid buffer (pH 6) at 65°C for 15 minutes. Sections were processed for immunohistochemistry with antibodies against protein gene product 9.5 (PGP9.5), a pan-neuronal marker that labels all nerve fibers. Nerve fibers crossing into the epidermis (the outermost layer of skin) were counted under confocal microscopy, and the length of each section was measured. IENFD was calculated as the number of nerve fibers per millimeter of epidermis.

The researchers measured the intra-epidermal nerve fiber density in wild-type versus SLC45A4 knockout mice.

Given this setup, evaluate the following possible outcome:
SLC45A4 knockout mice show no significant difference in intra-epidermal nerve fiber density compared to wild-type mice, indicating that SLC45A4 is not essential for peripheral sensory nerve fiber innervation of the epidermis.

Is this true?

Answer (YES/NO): YES